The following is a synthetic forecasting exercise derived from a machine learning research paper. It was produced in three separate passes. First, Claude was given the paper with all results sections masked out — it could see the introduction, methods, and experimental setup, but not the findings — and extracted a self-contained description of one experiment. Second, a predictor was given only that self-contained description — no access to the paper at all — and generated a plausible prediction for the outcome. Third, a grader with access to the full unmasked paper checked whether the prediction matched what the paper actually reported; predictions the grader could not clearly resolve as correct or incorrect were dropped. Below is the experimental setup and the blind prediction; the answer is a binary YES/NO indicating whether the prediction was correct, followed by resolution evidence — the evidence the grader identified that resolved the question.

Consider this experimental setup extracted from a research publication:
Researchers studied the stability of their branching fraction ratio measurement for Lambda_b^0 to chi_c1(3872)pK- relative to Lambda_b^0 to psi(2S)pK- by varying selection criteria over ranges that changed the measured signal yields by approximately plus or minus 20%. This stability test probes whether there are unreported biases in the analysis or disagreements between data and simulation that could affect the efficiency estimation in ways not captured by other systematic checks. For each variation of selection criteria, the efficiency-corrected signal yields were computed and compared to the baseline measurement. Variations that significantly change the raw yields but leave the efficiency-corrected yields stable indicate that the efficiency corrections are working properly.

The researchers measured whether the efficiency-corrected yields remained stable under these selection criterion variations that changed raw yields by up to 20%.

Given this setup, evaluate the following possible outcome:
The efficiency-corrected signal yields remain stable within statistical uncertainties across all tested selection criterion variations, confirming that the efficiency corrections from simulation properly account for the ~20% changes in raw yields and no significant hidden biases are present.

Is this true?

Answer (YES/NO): YES